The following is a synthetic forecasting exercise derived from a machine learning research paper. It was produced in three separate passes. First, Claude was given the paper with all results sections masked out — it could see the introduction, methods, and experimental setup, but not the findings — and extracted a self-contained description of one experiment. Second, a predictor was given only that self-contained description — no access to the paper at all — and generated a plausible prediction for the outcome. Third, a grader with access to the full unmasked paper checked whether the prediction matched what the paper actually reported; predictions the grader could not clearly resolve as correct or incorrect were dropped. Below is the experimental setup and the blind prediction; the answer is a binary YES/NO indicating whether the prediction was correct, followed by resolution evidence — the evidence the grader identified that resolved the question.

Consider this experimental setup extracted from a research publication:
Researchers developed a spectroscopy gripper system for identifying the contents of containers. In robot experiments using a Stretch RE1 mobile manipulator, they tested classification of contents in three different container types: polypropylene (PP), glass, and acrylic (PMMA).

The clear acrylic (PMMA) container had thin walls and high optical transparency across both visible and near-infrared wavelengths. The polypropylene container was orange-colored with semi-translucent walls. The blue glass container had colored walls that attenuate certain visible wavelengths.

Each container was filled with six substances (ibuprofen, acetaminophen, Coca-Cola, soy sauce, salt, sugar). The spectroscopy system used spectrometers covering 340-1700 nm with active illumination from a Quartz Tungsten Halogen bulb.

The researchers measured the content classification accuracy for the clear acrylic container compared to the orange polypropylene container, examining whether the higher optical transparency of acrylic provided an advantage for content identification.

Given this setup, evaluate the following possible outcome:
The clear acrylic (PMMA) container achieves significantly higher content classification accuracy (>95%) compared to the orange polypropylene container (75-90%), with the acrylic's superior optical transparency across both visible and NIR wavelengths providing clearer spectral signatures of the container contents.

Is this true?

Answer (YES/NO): NO